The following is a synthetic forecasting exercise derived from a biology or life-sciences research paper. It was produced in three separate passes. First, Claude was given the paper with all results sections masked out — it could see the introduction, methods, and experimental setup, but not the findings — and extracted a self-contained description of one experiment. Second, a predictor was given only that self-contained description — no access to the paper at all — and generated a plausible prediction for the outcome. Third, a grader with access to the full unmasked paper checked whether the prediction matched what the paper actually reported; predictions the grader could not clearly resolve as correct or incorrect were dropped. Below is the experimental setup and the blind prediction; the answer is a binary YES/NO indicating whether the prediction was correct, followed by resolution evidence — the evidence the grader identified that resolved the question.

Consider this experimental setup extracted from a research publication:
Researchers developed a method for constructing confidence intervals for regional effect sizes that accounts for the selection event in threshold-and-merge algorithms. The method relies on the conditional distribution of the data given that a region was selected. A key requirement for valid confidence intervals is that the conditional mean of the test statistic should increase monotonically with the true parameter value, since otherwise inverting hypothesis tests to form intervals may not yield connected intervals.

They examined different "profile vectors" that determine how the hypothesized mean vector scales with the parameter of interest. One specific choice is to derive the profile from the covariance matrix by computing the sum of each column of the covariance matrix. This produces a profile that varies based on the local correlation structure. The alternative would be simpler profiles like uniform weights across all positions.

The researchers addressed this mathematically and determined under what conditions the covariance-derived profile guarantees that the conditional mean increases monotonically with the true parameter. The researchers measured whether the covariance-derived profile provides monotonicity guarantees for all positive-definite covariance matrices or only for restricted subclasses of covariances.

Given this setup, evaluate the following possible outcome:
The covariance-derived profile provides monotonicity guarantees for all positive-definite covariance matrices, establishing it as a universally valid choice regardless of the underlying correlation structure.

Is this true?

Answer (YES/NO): NO